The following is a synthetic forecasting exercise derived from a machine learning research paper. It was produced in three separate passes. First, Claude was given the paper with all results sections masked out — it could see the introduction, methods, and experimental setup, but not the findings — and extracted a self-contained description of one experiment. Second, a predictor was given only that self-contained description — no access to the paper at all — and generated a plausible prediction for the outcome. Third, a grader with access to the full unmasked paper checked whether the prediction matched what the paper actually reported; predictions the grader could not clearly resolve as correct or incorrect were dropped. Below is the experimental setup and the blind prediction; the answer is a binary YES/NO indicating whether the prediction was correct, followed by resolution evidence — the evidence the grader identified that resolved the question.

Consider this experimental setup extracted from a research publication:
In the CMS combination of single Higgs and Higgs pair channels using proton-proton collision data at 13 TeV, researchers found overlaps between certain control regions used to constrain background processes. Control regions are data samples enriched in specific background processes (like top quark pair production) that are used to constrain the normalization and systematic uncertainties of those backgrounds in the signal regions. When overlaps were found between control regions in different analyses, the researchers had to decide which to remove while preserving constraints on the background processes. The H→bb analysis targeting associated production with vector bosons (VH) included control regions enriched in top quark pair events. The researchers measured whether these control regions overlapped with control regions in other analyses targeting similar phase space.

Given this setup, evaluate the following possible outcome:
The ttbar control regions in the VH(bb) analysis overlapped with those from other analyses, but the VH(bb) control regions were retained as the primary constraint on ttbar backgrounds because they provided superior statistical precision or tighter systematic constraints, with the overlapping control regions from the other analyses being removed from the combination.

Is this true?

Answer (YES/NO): NO